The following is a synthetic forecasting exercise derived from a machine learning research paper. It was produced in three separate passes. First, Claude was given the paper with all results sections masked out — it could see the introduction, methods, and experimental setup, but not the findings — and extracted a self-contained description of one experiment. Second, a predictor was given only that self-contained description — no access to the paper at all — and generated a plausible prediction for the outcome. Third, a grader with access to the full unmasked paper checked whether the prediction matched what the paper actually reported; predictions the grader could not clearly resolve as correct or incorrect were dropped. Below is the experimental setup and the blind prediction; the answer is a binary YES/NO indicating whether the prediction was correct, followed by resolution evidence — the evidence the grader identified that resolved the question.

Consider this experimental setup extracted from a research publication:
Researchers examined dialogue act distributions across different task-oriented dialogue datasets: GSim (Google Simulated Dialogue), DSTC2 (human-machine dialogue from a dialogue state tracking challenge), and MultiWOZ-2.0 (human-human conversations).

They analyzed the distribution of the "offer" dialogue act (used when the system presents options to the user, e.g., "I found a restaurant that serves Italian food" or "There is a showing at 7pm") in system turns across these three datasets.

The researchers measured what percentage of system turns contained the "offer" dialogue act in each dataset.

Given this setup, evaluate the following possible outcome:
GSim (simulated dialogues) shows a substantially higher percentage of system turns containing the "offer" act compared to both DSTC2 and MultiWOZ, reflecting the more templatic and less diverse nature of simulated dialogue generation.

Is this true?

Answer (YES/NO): NO